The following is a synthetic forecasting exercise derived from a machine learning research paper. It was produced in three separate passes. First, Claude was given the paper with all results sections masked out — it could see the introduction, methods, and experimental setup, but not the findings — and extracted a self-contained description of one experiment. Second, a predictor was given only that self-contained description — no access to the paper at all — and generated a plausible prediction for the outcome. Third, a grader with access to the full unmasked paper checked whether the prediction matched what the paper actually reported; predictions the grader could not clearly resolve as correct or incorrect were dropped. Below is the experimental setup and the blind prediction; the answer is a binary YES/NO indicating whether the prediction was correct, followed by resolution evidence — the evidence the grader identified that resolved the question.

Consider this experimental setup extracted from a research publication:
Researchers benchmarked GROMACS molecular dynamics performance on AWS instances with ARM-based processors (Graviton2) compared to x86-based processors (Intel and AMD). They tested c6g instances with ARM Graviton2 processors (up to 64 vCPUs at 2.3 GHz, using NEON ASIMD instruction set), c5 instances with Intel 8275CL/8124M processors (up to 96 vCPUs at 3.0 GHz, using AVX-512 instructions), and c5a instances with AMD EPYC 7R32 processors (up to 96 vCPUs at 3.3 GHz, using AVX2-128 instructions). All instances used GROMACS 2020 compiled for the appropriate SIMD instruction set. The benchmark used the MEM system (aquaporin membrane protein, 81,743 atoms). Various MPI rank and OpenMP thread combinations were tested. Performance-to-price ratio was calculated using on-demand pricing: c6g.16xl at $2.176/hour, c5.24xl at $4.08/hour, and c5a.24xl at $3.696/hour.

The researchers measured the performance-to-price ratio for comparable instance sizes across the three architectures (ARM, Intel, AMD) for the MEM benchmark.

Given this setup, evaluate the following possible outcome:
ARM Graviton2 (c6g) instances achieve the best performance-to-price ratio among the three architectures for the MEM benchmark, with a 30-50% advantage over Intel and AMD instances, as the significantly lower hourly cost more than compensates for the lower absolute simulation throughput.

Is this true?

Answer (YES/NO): NO